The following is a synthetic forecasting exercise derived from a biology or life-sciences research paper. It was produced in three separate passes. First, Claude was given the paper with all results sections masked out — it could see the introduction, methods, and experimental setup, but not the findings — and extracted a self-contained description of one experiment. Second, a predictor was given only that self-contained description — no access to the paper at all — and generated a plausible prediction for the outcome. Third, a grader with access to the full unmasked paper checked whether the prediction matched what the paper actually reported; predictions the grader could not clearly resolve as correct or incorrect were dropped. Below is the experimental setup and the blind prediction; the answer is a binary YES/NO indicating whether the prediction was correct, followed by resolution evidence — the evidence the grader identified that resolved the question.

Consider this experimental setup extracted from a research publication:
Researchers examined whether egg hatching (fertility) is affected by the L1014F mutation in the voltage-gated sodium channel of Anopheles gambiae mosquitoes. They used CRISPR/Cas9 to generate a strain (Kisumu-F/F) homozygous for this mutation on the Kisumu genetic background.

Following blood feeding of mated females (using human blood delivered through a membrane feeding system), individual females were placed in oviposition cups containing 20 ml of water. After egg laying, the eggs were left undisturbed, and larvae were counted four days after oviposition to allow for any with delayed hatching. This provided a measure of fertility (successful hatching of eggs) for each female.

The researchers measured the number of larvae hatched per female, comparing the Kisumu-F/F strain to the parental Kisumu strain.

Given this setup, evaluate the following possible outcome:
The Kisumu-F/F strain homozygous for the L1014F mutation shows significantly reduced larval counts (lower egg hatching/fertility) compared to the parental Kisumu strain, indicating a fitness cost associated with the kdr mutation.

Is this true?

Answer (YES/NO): NO